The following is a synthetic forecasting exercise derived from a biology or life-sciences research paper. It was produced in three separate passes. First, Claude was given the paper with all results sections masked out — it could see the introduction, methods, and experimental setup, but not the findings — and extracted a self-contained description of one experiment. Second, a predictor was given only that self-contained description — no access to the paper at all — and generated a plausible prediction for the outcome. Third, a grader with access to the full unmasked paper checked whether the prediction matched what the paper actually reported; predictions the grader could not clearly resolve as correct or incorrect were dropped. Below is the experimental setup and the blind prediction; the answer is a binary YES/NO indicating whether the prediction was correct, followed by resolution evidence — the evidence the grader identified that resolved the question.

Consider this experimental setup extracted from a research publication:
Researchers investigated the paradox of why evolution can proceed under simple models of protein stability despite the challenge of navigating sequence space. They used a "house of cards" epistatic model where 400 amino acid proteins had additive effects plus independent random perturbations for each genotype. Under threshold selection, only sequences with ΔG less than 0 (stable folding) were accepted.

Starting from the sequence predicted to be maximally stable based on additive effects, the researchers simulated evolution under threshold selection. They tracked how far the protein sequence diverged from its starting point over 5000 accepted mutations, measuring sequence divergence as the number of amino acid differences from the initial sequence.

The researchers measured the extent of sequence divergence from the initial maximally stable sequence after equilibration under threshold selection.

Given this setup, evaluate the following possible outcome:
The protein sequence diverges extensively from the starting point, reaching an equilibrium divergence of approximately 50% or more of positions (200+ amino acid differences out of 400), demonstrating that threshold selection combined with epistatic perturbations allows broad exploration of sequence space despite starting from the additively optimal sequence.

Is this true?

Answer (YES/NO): YES